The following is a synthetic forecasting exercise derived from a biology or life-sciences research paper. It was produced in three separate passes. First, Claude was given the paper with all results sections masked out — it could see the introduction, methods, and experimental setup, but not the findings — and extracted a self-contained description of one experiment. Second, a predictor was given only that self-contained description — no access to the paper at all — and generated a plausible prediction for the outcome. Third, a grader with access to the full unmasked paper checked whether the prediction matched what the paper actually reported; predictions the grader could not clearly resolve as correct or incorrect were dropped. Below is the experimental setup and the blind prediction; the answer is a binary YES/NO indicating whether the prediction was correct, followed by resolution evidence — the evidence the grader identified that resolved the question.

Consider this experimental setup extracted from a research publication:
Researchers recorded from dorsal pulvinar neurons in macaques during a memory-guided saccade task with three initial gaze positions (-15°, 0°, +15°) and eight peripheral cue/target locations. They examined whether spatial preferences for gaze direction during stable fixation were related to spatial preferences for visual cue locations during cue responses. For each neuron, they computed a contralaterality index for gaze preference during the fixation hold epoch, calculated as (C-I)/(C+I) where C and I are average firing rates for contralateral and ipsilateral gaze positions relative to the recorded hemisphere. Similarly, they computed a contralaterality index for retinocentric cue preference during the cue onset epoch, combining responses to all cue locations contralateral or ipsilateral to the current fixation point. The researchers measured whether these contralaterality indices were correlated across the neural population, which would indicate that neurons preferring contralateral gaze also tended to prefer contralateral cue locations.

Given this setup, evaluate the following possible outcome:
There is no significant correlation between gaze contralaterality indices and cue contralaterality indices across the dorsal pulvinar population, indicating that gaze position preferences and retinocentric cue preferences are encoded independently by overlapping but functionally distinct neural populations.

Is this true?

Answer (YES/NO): YES